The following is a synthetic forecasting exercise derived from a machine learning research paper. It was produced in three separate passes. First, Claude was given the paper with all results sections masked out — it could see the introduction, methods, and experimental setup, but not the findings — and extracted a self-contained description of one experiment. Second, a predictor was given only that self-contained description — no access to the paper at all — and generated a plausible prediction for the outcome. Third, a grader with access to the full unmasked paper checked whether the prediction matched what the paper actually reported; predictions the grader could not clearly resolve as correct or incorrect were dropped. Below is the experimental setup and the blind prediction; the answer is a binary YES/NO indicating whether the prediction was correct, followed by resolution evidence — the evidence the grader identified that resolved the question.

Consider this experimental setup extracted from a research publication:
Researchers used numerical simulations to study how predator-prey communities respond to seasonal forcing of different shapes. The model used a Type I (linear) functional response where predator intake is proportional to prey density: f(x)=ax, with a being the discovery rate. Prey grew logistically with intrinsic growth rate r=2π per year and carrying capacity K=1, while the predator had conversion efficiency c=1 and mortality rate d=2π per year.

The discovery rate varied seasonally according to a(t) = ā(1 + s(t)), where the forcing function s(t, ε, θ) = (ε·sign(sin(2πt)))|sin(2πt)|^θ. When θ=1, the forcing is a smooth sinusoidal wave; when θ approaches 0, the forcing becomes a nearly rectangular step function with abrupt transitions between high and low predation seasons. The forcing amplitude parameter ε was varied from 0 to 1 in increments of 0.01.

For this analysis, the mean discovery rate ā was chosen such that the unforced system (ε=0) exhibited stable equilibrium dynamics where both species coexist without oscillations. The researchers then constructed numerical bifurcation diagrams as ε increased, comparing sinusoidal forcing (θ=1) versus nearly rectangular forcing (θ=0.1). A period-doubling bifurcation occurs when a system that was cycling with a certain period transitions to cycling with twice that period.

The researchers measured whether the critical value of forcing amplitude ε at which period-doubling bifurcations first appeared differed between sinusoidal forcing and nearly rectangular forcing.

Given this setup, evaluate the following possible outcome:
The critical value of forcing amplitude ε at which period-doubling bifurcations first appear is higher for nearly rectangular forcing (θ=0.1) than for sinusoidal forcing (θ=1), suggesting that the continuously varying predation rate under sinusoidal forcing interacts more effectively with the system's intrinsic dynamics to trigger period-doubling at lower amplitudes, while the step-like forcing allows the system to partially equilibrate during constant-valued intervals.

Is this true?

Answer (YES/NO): NO